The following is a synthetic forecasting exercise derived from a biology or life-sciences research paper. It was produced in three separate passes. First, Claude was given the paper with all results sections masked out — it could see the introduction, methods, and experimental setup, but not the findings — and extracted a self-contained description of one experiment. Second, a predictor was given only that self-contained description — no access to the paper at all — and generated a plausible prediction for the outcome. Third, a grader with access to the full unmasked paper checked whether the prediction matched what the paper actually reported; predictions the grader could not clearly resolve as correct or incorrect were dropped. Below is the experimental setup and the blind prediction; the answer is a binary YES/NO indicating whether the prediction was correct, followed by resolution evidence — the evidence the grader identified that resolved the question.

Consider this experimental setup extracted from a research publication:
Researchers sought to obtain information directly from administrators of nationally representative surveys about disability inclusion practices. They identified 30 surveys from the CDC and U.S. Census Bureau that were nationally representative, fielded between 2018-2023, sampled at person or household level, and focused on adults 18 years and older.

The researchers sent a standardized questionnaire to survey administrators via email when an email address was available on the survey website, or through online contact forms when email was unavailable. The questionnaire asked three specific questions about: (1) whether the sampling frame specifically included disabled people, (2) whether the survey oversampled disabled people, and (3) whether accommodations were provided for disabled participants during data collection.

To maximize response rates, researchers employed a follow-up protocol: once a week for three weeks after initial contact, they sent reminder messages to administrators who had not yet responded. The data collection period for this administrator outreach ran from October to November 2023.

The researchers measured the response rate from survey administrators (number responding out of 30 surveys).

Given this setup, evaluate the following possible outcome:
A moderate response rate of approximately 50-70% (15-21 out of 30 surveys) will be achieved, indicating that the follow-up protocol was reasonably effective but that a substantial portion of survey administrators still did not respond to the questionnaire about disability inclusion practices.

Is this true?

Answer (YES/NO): YES